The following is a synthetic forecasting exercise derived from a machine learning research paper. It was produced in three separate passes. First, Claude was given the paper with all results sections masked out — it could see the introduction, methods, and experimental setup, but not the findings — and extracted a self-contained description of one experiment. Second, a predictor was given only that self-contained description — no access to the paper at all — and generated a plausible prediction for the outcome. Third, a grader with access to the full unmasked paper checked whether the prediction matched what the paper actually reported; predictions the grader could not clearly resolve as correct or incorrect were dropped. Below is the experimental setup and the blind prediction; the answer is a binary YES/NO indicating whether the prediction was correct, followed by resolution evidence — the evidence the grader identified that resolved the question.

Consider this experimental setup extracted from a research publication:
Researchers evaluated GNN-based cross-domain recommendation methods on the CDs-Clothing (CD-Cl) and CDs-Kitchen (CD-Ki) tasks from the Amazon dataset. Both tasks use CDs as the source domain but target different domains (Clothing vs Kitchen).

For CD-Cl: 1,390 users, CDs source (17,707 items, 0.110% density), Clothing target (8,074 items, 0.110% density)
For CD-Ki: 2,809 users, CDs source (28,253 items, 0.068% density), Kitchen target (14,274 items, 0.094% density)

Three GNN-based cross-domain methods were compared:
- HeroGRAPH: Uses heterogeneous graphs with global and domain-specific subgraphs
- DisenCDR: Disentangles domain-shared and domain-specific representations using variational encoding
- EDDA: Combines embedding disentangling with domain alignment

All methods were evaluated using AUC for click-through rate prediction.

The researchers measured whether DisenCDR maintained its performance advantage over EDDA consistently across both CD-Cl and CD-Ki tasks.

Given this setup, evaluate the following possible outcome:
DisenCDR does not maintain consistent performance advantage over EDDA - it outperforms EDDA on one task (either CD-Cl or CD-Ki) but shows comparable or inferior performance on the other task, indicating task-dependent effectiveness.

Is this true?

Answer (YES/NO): YES